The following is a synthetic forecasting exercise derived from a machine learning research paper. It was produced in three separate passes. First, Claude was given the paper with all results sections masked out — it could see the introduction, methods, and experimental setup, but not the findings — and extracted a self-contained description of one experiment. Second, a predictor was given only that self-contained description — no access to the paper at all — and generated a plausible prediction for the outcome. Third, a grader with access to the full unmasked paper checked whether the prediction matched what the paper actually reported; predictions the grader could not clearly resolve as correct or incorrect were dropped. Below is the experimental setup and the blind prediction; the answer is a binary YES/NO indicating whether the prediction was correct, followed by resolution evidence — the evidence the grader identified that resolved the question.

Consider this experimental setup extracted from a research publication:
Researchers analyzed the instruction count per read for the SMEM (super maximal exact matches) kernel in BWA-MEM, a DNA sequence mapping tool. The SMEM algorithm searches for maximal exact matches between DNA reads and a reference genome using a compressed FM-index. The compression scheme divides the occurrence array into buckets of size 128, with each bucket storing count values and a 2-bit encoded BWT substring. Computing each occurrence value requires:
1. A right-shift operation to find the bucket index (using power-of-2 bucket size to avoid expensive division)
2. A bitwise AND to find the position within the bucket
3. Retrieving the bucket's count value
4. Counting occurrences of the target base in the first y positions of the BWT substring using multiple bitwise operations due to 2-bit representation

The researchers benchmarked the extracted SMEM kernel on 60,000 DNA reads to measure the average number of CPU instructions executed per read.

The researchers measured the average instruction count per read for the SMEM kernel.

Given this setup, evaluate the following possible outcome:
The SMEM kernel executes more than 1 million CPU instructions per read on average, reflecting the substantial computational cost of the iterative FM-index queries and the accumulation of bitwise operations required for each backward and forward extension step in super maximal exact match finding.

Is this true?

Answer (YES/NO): NO